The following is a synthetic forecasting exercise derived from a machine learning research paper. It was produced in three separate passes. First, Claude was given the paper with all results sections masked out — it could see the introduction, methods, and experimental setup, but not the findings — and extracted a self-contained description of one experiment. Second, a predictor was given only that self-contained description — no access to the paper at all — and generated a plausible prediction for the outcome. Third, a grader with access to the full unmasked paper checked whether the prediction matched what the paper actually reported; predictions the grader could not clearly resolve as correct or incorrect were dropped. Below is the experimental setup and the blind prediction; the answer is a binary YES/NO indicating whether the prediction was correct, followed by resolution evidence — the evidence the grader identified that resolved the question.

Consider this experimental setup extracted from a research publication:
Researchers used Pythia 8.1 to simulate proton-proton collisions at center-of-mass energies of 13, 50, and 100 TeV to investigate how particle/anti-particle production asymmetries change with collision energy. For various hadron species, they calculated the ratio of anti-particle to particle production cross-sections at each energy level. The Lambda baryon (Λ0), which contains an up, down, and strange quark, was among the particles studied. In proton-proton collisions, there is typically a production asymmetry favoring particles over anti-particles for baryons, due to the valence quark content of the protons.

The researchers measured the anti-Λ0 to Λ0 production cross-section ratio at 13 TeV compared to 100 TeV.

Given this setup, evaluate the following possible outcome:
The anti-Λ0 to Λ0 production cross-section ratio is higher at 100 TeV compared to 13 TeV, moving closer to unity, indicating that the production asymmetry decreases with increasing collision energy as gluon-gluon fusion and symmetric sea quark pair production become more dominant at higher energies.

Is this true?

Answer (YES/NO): YES